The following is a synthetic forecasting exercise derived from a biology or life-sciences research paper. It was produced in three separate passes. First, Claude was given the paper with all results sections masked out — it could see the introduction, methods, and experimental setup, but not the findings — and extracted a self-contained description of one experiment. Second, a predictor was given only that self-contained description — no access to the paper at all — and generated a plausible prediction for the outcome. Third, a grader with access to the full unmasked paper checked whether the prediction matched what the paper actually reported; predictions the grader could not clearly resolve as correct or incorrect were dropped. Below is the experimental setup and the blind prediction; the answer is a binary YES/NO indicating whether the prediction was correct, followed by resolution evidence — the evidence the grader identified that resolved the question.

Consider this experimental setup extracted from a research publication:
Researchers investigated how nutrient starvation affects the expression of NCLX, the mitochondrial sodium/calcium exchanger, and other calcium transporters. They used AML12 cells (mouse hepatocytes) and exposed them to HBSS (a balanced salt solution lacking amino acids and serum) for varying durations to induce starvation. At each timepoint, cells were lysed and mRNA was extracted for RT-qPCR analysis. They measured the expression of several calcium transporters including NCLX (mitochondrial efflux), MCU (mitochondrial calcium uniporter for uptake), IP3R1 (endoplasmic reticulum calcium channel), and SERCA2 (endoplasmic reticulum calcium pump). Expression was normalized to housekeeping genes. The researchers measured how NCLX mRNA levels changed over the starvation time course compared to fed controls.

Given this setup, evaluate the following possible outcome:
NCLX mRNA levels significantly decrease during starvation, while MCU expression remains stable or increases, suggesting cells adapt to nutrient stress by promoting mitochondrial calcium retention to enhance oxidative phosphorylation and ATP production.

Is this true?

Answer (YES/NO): NO